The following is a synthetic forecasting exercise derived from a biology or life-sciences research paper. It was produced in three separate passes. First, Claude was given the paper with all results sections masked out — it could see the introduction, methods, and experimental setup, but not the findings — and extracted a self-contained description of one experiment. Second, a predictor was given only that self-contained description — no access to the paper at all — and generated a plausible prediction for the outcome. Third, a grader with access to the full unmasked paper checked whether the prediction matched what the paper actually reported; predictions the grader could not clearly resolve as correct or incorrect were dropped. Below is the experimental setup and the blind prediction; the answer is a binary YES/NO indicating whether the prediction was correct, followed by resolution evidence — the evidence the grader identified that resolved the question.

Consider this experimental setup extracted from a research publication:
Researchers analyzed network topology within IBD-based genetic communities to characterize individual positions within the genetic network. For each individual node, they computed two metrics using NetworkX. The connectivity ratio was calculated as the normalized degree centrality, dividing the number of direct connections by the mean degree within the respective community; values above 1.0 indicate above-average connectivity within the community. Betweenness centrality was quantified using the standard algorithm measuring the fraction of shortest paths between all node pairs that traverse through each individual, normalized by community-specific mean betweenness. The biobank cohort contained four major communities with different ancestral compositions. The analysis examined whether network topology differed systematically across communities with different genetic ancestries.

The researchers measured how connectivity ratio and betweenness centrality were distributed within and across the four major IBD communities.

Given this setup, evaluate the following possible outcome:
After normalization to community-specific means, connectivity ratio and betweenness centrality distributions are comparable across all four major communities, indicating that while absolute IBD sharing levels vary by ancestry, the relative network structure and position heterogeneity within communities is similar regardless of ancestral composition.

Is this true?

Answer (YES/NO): NO